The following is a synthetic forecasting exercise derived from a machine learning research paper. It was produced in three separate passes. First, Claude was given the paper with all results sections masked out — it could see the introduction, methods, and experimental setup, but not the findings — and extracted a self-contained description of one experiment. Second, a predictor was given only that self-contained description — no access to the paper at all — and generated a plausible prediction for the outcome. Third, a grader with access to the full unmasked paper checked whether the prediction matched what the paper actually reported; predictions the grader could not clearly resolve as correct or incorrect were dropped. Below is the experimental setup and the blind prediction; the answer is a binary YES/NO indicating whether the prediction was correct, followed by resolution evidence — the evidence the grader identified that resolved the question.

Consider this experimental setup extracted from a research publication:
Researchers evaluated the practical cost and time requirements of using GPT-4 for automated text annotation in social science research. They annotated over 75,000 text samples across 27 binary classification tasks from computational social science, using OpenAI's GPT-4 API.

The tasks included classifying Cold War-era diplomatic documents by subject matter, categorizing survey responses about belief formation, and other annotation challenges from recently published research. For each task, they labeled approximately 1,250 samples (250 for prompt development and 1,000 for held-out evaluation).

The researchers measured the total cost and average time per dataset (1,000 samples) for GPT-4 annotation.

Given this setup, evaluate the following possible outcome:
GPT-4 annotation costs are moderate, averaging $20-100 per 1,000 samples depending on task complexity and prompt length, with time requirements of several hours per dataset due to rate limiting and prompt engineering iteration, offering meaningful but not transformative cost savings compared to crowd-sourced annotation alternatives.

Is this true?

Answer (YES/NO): NO